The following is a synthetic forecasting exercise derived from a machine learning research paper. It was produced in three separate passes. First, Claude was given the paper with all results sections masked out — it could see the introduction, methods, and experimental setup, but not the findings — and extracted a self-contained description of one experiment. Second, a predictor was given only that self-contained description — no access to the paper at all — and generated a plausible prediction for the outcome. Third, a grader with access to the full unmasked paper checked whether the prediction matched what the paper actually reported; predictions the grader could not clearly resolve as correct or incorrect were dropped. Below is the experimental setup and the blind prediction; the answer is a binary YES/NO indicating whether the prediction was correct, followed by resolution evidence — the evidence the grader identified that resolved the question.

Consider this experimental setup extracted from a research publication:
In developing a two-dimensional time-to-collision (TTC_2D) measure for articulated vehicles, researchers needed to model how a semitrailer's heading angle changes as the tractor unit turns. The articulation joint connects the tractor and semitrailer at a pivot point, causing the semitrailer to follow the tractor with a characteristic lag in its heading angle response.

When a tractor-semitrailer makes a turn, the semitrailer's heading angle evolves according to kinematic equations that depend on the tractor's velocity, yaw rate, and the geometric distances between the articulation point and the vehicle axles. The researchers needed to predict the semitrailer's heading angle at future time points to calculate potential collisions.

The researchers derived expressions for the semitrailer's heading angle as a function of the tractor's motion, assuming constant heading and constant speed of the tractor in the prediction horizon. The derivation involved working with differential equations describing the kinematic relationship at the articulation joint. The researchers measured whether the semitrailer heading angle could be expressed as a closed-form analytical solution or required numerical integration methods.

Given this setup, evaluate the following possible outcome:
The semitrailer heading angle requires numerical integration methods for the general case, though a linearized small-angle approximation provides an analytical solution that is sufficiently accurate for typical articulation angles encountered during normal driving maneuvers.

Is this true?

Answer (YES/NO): NO